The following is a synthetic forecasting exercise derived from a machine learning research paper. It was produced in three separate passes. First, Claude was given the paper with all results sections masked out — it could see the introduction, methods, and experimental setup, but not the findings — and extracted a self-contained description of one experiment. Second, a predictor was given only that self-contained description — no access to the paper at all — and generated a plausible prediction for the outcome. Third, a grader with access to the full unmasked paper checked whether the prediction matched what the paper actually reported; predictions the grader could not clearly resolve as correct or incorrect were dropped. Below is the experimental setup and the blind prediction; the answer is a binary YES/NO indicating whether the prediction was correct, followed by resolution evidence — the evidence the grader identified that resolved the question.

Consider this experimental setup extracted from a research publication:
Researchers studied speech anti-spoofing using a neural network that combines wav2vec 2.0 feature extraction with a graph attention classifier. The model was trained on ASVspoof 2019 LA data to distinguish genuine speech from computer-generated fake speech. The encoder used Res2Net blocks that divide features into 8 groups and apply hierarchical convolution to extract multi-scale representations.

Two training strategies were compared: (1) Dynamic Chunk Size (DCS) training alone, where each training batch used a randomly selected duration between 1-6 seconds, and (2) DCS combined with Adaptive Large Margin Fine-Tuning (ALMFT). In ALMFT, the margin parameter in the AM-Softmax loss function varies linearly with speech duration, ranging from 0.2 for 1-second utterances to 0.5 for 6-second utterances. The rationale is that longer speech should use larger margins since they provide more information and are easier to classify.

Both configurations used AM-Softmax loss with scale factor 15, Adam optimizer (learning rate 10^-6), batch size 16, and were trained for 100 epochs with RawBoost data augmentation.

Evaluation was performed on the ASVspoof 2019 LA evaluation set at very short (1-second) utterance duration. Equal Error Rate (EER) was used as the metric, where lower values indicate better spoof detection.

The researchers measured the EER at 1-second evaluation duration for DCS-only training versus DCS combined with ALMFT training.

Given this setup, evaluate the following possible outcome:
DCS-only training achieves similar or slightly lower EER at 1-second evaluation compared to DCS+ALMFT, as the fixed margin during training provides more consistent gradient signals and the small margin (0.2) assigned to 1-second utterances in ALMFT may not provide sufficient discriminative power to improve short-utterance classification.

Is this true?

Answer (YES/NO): NO